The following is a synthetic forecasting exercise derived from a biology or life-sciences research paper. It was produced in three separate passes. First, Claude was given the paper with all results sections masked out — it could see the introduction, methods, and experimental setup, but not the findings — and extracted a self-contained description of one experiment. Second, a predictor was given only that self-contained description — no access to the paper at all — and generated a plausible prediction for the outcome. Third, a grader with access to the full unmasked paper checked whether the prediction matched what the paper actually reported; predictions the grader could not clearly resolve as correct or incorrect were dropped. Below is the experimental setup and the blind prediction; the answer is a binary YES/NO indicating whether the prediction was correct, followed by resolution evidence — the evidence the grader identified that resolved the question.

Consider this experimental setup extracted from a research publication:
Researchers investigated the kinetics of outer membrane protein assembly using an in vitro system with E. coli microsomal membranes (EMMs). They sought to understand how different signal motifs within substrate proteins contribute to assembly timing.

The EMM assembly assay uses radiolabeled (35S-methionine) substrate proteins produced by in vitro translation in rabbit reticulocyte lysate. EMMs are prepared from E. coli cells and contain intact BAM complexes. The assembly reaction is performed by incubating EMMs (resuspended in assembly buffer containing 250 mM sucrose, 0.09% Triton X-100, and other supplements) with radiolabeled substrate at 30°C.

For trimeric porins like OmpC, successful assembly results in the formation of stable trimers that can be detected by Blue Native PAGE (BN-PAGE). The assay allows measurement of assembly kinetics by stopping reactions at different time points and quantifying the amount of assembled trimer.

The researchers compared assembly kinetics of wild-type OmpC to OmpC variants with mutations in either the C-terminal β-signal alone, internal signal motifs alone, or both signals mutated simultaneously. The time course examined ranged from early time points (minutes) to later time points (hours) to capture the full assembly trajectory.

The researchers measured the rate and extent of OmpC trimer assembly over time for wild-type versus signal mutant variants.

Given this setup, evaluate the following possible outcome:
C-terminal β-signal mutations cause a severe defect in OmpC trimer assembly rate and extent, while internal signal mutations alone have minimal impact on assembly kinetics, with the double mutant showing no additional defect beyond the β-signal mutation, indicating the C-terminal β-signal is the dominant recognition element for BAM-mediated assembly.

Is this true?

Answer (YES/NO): NO